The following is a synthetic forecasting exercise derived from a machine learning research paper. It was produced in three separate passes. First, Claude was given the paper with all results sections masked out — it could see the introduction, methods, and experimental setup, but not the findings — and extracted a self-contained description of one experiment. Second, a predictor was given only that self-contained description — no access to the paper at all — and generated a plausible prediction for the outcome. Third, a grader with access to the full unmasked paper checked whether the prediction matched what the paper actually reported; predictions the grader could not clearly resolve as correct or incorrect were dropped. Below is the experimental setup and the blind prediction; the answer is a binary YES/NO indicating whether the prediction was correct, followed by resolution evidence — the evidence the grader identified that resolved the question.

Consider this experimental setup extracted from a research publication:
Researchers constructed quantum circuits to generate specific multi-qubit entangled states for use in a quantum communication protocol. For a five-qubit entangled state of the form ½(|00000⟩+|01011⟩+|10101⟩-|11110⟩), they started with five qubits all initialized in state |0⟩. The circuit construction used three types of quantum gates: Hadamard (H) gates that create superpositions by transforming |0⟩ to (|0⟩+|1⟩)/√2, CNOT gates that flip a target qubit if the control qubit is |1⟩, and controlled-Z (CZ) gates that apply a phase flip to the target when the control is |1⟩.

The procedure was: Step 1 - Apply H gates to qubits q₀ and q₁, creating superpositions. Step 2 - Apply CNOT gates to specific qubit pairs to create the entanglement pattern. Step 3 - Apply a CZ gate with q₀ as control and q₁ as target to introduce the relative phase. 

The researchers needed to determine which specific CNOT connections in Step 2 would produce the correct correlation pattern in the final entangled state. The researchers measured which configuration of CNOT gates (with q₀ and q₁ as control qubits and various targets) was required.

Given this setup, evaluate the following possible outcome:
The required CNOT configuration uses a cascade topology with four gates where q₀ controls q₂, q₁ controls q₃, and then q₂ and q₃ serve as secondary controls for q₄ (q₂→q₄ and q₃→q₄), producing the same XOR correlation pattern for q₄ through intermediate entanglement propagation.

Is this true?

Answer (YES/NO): NO